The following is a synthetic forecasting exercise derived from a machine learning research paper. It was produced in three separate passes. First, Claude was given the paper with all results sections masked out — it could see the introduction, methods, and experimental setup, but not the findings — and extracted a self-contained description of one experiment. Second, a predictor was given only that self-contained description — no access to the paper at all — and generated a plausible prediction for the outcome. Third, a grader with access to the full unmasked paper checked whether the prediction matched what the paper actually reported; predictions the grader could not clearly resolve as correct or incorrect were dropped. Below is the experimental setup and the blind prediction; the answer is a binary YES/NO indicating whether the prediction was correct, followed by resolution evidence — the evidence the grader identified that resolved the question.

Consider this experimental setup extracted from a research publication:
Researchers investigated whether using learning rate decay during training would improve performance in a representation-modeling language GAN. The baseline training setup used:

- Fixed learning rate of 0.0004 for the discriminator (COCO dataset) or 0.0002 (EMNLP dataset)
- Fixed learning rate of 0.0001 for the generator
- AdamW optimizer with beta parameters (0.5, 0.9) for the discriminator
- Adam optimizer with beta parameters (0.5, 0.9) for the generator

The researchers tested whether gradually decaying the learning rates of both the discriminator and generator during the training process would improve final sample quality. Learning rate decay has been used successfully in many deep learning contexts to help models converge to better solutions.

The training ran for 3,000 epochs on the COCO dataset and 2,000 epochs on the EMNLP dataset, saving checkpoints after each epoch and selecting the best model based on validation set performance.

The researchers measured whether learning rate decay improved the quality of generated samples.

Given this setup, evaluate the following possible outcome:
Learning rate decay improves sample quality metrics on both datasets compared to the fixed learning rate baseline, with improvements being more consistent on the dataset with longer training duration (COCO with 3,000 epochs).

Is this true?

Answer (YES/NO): NO